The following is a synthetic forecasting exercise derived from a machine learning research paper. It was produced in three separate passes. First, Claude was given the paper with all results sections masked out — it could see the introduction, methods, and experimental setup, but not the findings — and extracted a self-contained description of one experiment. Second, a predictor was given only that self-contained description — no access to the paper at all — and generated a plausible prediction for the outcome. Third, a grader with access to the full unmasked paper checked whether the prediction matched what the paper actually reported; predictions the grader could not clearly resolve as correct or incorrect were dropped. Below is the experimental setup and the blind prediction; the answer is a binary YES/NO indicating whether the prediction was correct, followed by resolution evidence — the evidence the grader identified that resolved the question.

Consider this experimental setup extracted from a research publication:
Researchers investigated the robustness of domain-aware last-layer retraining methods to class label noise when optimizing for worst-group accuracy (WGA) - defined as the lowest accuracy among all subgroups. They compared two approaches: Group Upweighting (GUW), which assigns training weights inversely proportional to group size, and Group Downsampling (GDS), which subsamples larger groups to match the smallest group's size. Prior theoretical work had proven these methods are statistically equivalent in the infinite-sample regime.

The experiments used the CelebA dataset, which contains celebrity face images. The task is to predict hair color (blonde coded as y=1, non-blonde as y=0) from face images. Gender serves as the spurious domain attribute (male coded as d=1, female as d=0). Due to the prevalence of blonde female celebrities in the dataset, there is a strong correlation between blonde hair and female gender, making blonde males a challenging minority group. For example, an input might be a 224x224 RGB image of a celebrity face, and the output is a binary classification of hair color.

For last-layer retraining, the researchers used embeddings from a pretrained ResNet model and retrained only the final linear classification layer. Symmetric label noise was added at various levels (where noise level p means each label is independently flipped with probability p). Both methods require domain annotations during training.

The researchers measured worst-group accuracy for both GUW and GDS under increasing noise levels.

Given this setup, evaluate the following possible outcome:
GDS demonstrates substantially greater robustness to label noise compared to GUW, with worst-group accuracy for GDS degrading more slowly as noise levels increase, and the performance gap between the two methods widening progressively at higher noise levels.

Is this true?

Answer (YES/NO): NO